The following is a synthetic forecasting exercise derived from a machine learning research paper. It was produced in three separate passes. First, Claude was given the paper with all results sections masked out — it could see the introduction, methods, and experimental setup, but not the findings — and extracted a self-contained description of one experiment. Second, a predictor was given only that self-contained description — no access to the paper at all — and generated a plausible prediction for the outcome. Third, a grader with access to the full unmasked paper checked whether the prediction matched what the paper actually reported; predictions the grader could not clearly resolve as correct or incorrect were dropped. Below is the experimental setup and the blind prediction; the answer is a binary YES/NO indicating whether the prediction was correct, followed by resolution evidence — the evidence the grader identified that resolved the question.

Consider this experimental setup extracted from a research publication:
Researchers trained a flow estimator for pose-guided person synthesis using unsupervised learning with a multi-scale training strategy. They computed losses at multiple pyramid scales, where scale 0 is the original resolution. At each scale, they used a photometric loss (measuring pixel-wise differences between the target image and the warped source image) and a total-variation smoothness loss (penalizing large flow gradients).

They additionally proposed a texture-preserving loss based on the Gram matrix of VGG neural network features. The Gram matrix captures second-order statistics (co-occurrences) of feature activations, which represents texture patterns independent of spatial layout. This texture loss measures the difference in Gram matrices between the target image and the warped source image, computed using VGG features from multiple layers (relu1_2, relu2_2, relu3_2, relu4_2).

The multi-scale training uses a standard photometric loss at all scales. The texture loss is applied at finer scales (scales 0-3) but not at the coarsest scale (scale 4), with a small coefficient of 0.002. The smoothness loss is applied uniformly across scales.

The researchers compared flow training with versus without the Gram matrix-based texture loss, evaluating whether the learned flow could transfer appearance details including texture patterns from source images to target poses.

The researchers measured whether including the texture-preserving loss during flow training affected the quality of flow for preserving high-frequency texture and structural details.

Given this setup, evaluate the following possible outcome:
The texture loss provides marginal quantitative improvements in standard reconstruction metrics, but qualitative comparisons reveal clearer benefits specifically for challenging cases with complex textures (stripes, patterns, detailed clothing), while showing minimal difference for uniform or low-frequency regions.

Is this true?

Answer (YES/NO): NO